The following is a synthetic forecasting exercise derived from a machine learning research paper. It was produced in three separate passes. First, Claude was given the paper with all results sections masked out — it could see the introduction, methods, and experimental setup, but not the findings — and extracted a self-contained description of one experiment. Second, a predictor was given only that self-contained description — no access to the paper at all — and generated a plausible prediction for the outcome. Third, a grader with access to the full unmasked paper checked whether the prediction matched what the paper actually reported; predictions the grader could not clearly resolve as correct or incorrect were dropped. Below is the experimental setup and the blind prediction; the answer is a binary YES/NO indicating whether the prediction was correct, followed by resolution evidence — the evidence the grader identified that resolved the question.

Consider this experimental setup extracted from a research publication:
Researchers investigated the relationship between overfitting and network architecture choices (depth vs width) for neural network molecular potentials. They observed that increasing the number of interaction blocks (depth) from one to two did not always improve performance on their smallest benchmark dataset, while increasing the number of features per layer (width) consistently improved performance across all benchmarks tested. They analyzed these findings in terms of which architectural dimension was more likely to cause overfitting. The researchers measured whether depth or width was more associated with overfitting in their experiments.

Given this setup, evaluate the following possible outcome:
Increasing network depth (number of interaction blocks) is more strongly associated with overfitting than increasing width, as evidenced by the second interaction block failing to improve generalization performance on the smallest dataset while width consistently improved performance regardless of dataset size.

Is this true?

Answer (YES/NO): YES